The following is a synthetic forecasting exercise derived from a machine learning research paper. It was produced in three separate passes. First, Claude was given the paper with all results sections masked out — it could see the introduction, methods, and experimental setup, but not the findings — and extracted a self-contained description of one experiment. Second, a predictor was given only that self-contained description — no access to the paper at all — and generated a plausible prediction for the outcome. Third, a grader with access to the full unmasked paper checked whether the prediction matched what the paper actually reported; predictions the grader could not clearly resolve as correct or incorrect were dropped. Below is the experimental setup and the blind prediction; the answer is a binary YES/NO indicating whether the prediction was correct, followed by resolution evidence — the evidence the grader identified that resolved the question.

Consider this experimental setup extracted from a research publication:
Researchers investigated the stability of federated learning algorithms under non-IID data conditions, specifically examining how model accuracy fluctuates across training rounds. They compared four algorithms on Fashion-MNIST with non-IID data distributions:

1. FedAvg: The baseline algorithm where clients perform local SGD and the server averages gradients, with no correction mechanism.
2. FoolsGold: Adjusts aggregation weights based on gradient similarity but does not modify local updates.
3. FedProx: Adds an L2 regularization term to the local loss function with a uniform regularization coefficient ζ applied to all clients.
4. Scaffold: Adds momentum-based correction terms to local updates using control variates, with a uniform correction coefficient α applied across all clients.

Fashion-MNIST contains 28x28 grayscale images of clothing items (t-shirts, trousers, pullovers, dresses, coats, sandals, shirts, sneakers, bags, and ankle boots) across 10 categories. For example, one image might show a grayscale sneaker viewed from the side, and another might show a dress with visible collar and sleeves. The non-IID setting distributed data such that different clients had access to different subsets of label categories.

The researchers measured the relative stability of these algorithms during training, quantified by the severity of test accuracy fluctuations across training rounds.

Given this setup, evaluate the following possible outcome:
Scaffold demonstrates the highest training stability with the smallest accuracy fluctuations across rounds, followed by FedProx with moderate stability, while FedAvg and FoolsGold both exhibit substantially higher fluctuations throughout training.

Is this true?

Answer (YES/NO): NO